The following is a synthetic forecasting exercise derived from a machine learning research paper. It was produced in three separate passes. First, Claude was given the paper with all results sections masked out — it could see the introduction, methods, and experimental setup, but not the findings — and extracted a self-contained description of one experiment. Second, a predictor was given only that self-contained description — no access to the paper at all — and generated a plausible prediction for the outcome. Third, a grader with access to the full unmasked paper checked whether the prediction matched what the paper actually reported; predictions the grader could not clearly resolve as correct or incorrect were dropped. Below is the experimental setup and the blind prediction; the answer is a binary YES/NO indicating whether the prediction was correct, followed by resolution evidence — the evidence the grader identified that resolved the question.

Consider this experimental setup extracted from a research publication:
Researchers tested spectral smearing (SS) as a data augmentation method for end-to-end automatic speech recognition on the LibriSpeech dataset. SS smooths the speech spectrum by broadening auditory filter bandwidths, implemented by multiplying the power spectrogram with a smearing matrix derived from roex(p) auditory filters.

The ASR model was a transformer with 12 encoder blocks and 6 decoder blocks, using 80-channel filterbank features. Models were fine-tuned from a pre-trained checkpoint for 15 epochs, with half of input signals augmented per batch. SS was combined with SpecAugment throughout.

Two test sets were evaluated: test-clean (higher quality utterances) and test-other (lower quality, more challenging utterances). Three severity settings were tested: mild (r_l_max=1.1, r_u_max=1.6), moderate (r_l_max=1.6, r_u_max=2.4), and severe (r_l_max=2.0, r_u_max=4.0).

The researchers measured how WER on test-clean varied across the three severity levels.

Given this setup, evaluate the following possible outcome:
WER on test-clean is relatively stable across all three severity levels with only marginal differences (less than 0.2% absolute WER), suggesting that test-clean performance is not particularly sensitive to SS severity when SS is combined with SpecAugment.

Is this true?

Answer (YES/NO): YES